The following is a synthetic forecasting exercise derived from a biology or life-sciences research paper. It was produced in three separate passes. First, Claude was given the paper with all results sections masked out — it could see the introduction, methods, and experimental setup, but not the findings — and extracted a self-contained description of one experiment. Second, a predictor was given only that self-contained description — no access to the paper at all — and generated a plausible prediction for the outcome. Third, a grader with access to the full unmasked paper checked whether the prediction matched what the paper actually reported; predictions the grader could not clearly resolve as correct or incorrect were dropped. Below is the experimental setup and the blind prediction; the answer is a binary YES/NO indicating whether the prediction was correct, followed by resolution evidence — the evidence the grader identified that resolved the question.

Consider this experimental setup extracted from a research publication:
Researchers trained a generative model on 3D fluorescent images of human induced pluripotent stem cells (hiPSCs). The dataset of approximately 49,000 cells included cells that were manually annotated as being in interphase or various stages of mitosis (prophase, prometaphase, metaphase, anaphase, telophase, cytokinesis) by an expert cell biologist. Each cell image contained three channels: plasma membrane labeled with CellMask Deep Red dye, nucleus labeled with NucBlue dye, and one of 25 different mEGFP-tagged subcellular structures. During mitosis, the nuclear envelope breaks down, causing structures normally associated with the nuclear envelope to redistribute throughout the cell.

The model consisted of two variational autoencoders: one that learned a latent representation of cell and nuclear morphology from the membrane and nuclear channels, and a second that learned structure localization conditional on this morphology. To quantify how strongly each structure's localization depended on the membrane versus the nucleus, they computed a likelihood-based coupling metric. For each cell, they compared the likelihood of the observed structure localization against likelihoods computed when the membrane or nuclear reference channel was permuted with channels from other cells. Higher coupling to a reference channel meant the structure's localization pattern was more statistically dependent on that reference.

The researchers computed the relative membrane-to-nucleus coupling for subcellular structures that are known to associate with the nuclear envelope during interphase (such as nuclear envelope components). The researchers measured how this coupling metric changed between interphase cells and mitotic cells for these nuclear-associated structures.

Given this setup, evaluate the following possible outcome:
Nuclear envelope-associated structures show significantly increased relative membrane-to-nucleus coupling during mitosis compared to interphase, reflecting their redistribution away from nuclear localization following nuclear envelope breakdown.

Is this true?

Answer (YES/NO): NO